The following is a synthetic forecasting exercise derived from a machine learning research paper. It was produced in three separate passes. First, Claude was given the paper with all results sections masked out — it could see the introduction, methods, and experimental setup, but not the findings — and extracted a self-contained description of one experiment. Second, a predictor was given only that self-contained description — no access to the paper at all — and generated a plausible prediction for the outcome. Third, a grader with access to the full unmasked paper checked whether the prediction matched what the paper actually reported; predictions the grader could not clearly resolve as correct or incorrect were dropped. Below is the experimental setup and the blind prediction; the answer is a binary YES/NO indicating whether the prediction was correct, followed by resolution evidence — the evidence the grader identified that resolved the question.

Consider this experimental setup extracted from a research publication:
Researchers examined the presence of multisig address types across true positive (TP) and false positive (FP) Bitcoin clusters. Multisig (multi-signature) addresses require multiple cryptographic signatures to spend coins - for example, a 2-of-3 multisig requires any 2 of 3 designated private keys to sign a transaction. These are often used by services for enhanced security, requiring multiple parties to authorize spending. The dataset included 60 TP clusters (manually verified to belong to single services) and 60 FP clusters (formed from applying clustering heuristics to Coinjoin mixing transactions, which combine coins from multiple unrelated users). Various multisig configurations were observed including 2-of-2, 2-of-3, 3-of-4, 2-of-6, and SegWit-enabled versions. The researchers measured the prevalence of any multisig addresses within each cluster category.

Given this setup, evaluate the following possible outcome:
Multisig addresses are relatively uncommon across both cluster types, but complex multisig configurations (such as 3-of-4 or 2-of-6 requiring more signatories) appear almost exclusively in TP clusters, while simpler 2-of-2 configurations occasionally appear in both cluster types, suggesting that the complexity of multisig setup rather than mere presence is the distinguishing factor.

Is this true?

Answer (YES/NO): NO